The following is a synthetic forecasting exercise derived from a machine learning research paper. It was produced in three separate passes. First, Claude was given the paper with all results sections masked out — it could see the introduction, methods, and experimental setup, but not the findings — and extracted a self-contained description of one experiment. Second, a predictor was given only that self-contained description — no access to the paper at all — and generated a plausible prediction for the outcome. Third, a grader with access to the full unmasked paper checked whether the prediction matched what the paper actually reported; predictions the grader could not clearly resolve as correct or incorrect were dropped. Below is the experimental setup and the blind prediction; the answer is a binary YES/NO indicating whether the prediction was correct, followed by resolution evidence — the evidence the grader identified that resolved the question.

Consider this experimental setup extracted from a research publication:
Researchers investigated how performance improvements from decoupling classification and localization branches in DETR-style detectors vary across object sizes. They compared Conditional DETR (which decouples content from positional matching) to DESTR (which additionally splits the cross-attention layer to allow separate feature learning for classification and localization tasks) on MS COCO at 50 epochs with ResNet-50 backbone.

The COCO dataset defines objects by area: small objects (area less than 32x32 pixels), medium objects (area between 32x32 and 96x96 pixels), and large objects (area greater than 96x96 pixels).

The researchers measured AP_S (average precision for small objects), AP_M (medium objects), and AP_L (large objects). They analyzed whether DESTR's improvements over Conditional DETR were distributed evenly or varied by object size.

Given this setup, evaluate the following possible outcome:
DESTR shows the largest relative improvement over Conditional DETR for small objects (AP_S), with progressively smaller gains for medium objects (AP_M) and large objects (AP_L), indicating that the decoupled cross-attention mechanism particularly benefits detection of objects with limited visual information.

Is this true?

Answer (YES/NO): YES